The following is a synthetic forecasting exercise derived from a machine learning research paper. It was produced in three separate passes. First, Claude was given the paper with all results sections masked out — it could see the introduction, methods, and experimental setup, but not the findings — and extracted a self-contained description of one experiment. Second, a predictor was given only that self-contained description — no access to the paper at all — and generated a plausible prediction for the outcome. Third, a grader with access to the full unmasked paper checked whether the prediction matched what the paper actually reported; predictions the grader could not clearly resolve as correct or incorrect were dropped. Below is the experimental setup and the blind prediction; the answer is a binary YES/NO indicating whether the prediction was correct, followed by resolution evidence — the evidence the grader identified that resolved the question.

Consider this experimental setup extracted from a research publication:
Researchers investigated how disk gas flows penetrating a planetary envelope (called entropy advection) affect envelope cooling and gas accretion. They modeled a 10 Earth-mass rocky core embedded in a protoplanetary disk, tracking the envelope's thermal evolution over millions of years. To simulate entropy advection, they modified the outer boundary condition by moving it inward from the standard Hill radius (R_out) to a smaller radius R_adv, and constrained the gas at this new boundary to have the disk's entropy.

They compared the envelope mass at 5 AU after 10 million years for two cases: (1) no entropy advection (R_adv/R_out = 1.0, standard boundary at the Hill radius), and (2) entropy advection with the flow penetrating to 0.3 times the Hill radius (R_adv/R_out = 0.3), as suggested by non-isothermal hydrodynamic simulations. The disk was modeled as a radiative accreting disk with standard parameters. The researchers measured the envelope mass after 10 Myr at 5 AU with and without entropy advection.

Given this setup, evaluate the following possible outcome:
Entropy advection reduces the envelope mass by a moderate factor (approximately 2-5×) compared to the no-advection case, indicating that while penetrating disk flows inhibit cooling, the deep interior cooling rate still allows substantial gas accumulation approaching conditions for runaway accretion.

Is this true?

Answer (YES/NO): YES